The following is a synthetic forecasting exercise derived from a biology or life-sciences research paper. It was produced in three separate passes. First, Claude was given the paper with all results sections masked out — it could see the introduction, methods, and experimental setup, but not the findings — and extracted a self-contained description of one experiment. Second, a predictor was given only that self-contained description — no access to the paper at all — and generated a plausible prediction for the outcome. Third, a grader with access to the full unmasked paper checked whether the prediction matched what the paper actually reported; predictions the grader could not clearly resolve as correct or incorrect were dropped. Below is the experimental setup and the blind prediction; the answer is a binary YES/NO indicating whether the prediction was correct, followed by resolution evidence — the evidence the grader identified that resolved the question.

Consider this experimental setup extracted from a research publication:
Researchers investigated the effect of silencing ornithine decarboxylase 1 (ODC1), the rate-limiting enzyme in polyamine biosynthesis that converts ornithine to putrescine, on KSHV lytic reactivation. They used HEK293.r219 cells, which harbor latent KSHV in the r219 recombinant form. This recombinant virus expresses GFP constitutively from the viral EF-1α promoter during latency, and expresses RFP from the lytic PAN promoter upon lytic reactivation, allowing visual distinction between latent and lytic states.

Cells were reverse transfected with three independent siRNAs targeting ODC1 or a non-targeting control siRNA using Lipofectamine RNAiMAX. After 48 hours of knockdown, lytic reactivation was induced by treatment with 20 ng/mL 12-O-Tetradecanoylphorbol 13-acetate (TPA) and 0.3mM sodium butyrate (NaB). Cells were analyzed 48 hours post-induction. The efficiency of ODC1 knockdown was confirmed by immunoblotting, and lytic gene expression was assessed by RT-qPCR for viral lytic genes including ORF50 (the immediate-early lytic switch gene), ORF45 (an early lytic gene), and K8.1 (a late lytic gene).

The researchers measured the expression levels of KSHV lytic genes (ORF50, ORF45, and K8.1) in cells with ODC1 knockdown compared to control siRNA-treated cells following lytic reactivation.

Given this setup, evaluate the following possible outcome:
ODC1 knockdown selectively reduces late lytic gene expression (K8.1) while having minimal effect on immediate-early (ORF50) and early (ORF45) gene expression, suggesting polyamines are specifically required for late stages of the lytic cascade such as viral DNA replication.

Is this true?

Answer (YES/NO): NO